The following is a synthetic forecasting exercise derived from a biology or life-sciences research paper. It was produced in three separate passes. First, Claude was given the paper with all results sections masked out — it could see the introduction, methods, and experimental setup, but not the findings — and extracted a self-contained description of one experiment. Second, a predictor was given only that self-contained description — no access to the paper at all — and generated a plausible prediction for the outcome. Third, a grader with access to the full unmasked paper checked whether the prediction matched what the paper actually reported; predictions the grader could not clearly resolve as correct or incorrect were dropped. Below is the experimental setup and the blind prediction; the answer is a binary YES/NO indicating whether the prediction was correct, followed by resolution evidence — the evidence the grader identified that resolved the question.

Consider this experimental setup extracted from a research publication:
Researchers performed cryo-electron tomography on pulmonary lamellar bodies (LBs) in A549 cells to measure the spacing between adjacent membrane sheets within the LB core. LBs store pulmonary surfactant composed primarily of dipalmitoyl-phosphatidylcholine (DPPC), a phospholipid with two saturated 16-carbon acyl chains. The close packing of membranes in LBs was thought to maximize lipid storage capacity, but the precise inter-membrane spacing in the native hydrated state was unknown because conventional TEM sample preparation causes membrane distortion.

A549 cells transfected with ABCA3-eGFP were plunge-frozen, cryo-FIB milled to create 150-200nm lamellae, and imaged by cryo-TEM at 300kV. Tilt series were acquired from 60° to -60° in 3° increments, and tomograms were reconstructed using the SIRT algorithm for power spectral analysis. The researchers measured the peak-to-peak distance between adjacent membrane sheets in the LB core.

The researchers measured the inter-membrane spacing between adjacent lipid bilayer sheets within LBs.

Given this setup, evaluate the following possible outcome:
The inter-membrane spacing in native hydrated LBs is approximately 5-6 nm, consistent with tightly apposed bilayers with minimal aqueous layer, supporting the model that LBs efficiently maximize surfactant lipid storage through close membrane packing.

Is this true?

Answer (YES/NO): YES